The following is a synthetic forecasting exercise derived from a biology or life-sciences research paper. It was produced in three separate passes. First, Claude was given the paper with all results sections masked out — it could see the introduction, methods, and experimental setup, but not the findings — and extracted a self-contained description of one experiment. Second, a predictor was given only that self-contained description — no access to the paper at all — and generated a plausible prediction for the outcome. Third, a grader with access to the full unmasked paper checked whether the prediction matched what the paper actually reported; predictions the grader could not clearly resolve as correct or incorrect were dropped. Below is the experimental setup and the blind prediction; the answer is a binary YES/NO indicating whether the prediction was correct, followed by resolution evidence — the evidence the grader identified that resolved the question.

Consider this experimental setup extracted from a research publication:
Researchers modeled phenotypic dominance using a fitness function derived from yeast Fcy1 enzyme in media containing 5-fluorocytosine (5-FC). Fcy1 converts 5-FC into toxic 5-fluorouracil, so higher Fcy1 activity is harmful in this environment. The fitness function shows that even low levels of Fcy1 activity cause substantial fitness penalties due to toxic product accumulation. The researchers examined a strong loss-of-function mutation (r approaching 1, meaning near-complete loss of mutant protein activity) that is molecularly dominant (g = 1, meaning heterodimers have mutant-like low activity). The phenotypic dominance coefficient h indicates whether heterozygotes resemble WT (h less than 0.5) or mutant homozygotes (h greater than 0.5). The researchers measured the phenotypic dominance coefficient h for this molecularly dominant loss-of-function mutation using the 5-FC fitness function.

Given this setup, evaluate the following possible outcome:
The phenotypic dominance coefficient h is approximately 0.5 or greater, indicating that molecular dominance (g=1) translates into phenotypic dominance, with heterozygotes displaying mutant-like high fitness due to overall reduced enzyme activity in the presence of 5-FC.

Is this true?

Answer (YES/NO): NO